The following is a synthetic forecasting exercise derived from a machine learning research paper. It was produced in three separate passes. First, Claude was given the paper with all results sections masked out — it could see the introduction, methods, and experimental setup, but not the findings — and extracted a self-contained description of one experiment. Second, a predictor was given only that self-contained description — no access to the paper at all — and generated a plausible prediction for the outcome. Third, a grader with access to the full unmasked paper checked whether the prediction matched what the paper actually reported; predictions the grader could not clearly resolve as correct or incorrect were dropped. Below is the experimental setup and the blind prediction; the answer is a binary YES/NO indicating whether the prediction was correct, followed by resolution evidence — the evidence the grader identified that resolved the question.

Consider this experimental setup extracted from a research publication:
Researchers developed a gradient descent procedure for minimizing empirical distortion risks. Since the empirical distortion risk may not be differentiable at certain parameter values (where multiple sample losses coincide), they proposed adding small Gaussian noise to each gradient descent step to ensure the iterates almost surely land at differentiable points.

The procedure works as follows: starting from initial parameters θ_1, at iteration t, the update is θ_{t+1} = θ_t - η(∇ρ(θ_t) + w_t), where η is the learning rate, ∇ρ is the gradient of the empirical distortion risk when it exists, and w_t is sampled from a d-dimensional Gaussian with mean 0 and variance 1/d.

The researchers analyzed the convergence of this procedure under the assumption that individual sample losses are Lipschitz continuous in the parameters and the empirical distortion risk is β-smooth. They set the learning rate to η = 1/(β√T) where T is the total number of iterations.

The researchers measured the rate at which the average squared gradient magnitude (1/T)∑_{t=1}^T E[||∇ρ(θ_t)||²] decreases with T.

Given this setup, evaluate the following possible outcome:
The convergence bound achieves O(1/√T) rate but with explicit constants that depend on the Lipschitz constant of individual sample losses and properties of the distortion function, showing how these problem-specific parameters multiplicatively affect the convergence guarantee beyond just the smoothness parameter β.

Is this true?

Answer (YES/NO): NO